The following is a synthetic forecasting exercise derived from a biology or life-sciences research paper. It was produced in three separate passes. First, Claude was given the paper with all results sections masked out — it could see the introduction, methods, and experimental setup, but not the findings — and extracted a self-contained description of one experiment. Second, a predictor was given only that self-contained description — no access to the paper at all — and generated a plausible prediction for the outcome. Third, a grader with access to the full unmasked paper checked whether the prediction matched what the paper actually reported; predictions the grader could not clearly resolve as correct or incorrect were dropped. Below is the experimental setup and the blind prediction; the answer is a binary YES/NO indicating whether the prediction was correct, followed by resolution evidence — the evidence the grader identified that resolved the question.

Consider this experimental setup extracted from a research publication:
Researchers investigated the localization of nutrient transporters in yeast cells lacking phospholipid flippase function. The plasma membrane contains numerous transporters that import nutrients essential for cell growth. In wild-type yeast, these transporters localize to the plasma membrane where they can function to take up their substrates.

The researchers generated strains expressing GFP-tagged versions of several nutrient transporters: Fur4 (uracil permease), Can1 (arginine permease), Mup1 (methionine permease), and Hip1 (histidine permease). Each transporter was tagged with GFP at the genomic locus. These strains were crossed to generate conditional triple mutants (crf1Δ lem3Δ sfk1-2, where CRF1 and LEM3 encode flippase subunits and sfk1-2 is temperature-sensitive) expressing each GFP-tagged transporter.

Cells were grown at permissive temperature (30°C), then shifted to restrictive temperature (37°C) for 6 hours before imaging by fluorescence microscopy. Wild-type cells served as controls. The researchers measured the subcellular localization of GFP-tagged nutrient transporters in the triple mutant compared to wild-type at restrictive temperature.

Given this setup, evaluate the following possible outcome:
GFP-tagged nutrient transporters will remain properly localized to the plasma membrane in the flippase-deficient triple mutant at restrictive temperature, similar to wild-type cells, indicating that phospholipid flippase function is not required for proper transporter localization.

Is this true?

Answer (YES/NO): NO